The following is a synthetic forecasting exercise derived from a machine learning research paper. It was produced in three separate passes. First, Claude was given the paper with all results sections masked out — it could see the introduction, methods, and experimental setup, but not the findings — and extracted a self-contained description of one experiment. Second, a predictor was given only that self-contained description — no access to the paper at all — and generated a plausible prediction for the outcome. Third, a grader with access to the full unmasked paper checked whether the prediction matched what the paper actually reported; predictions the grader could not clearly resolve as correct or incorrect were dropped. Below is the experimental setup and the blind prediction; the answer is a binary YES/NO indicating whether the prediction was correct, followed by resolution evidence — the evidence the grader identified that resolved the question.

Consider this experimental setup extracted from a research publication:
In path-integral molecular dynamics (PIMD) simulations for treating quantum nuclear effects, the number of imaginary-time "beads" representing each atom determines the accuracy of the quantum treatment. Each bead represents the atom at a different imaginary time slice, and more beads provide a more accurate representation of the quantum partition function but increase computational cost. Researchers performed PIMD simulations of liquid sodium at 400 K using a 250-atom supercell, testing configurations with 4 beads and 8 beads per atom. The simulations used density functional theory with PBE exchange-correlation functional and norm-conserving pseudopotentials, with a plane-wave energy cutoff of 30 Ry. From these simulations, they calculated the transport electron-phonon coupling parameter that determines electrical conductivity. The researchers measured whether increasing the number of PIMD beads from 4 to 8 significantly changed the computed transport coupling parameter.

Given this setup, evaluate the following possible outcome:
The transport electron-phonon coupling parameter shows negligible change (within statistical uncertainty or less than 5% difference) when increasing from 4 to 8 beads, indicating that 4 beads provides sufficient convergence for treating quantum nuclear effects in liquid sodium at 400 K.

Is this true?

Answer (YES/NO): YES